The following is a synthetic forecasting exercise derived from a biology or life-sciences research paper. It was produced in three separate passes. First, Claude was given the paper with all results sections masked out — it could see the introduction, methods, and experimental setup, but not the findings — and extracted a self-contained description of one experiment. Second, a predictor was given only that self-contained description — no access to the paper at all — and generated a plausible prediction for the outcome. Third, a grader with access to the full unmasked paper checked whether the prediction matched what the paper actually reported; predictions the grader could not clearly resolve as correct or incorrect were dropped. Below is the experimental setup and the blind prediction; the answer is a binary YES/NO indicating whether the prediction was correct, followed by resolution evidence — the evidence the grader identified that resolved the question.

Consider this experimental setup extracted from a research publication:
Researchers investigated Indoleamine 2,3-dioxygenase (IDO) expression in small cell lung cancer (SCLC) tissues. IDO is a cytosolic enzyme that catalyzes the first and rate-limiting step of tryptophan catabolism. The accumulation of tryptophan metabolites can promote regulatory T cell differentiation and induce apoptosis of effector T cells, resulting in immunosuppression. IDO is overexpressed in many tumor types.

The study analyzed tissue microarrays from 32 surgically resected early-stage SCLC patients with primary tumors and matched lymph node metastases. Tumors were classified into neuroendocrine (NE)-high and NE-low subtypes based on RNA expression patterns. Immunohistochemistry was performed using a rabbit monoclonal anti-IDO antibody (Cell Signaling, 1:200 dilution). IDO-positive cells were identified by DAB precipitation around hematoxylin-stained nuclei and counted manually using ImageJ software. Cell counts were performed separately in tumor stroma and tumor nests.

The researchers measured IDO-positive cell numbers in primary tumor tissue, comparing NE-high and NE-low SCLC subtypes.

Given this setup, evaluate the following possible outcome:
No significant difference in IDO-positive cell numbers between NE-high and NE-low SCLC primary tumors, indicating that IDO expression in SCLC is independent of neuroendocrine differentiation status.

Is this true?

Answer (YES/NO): NO